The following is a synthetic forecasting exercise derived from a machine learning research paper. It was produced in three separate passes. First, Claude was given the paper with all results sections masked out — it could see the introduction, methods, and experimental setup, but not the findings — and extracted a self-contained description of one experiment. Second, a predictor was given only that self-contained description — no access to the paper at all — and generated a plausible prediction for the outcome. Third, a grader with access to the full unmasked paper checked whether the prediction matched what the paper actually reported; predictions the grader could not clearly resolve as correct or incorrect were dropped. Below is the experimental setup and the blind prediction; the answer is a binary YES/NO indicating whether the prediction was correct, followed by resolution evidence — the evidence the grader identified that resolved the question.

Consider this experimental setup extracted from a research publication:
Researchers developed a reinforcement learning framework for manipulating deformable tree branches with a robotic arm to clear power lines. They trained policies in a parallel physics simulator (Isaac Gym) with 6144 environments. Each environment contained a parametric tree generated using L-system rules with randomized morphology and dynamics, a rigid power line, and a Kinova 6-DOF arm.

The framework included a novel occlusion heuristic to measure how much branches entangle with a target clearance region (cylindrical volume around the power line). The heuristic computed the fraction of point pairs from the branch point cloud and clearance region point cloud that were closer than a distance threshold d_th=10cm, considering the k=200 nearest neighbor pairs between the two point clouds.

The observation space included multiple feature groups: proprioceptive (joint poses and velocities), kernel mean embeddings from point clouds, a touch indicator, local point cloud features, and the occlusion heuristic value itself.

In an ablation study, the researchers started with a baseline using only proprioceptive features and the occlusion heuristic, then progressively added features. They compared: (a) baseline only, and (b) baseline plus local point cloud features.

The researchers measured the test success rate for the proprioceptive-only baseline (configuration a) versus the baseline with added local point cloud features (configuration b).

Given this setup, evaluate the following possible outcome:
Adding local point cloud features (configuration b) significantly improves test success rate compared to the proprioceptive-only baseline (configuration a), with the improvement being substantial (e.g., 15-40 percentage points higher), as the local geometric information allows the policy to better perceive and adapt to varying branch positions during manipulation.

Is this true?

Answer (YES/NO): NO